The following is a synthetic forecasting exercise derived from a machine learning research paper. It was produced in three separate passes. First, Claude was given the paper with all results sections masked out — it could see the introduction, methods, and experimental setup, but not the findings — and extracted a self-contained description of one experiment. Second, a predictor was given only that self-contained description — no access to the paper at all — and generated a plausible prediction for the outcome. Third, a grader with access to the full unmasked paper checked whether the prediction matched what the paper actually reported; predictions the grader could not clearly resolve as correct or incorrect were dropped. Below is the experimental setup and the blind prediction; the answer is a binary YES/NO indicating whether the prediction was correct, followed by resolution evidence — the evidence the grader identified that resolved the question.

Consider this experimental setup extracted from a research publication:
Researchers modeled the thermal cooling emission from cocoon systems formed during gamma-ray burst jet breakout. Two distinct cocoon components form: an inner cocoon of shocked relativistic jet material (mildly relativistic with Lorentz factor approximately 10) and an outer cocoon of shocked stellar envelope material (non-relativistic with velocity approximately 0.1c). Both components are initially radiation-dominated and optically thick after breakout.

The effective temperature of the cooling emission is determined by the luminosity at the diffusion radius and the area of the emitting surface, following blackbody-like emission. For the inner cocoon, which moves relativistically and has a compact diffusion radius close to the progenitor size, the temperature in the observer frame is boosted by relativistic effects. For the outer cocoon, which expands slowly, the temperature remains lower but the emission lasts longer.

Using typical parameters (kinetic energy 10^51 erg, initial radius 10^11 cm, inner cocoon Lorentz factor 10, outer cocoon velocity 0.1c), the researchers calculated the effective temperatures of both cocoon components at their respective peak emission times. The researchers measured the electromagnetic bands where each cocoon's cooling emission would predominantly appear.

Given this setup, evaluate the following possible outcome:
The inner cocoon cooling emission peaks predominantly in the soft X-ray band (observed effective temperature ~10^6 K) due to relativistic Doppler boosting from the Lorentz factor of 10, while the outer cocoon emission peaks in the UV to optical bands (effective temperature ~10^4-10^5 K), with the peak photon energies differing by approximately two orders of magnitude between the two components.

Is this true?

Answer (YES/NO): YES